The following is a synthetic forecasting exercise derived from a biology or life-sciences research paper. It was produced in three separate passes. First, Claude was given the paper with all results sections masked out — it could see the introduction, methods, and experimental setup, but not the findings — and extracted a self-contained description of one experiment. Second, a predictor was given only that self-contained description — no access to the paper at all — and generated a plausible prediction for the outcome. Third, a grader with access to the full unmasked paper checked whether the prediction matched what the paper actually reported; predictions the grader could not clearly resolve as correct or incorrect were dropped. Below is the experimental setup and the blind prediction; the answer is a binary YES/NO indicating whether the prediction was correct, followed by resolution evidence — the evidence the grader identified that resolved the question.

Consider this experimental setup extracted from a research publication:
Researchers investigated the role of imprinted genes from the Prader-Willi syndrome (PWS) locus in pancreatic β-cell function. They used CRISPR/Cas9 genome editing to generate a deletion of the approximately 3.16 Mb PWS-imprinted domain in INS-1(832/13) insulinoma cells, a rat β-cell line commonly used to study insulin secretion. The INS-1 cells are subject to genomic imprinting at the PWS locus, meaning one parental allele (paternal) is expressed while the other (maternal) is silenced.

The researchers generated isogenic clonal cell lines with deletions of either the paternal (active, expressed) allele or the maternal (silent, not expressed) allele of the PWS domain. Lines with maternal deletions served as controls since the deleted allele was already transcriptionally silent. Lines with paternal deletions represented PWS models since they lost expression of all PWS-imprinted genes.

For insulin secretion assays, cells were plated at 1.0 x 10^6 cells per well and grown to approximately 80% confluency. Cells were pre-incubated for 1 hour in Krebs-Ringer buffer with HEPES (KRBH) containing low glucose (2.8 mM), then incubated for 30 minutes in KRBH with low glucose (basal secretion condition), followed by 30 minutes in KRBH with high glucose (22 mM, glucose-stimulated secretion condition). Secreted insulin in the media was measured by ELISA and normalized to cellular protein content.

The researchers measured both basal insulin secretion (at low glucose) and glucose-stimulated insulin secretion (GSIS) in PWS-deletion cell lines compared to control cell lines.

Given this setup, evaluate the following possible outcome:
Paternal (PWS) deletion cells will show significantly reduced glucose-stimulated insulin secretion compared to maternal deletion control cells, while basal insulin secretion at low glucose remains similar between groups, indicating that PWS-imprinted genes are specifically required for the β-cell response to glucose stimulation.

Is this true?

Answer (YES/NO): NO